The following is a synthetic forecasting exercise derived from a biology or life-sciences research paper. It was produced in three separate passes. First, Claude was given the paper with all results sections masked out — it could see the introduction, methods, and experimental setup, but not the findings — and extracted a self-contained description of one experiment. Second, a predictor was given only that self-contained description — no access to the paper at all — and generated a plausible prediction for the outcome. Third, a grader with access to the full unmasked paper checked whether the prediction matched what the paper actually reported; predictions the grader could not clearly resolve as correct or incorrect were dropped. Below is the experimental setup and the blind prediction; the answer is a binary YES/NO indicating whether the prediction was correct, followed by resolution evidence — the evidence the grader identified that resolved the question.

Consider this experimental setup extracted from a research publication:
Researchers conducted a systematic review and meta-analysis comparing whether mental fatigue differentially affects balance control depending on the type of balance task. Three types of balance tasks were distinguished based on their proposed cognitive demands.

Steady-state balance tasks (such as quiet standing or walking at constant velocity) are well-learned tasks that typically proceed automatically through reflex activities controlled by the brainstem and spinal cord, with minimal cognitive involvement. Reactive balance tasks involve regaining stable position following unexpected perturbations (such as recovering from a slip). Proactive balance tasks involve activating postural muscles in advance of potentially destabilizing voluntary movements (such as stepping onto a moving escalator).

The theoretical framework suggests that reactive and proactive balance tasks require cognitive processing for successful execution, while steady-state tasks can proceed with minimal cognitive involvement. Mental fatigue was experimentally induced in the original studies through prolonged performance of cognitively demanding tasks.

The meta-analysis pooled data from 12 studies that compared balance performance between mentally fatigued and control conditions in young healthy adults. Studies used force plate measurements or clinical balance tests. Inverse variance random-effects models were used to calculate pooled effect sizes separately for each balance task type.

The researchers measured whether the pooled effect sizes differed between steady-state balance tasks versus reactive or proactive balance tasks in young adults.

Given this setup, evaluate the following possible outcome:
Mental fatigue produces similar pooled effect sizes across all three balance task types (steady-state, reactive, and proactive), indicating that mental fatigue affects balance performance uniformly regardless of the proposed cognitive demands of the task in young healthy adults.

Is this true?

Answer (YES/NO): NO